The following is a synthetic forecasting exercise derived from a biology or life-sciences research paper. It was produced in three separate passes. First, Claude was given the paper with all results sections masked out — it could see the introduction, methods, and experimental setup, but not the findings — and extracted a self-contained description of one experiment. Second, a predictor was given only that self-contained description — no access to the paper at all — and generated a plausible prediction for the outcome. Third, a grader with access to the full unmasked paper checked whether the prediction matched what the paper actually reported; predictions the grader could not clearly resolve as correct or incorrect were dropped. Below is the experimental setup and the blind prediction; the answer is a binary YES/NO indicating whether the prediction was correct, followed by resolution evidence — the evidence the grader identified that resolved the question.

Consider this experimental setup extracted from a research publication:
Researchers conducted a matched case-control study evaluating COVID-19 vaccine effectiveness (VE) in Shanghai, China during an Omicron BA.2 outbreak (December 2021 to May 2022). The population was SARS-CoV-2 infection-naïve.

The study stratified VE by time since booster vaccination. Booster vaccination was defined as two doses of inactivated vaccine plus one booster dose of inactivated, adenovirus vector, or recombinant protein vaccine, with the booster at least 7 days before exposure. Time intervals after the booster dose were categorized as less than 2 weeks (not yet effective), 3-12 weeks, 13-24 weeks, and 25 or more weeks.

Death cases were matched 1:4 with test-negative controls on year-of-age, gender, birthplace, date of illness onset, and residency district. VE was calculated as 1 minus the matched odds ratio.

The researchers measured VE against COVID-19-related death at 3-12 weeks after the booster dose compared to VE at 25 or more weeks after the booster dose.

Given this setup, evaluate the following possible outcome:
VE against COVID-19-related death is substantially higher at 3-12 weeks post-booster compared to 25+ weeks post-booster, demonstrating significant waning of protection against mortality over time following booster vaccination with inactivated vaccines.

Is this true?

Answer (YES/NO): NO